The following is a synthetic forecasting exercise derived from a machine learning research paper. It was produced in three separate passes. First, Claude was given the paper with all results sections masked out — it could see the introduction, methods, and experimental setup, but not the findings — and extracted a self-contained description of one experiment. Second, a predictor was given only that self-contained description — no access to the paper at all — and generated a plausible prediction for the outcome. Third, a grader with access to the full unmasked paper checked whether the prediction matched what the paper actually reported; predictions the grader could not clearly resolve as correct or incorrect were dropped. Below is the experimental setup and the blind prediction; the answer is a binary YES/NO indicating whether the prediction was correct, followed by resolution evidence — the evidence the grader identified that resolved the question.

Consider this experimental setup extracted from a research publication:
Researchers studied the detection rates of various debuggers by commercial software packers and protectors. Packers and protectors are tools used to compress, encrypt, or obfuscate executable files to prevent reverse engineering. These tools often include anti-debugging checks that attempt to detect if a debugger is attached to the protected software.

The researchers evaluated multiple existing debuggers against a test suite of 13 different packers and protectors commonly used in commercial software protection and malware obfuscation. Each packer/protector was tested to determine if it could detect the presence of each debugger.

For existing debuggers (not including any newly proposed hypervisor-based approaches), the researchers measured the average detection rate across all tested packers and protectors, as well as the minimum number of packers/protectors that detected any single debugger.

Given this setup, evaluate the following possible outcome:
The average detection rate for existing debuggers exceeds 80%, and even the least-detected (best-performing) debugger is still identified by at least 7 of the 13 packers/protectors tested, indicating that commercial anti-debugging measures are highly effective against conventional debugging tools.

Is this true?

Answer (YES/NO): NO